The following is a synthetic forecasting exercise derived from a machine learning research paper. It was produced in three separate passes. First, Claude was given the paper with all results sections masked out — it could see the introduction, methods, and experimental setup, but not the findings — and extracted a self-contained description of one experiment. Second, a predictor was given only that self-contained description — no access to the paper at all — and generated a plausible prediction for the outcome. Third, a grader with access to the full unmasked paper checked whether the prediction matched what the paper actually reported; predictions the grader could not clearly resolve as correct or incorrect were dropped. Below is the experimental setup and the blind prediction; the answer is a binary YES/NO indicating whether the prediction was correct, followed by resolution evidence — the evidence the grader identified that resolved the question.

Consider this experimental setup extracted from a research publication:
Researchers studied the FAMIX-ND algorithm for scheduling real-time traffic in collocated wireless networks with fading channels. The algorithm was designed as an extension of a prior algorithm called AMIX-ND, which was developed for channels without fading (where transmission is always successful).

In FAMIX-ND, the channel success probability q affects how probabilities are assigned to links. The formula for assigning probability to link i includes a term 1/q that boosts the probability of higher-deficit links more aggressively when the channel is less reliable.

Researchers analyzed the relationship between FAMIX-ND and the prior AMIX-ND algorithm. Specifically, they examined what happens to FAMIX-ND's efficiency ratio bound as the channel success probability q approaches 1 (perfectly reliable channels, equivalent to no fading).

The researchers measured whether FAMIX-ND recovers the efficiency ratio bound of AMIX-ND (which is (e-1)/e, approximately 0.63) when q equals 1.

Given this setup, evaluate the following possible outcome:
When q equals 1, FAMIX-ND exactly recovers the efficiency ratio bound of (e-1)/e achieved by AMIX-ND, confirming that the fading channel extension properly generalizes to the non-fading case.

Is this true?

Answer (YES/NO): YES